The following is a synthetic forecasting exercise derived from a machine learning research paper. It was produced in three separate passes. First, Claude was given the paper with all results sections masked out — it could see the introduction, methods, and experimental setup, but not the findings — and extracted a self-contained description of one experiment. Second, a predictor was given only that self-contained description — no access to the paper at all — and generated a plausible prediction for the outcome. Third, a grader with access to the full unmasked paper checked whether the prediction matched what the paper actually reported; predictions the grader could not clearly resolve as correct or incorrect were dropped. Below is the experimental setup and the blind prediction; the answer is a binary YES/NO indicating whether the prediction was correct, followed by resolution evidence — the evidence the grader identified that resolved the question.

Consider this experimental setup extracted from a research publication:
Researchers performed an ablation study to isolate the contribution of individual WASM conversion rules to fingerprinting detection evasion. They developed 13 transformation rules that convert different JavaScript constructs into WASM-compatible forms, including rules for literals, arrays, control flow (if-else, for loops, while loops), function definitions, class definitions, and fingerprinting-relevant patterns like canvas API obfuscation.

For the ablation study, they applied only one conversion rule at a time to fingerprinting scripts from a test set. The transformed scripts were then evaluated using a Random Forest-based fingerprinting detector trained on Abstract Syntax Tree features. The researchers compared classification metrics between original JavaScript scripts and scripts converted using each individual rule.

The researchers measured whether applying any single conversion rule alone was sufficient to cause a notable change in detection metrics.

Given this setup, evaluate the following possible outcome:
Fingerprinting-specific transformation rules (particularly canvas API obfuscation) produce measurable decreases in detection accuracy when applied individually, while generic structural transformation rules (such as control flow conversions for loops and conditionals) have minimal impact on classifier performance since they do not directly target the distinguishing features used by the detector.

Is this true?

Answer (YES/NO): NO